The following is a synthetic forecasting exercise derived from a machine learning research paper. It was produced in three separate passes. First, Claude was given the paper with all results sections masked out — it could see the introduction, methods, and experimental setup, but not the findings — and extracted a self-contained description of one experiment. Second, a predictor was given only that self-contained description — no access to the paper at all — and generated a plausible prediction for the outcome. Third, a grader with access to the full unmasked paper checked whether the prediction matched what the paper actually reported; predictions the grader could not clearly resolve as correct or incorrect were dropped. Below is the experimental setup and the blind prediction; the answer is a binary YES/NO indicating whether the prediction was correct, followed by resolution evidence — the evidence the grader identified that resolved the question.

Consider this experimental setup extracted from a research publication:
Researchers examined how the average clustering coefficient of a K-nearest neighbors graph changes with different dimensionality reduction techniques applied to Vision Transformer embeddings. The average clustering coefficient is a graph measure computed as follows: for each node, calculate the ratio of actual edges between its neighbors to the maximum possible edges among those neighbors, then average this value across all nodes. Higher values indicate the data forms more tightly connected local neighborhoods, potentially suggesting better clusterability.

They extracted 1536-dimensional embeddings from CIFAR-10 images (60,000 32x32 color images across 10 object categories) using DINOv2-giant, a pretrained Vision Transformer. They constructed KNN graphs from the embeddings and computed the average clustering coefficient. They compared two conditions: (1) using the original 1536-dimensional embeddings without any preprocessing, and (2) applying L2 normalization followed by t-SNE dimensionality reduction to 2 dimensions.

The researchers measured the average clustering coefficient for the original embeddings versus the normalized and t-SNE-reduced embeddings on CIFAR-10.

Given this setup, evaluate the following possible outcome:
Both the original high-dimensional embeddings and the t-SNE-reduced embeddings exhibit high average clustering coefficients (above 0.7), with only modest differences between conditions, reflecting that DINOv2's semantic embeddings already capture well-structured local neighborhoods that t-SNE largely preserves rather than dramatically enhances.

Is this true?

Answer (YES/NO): NO